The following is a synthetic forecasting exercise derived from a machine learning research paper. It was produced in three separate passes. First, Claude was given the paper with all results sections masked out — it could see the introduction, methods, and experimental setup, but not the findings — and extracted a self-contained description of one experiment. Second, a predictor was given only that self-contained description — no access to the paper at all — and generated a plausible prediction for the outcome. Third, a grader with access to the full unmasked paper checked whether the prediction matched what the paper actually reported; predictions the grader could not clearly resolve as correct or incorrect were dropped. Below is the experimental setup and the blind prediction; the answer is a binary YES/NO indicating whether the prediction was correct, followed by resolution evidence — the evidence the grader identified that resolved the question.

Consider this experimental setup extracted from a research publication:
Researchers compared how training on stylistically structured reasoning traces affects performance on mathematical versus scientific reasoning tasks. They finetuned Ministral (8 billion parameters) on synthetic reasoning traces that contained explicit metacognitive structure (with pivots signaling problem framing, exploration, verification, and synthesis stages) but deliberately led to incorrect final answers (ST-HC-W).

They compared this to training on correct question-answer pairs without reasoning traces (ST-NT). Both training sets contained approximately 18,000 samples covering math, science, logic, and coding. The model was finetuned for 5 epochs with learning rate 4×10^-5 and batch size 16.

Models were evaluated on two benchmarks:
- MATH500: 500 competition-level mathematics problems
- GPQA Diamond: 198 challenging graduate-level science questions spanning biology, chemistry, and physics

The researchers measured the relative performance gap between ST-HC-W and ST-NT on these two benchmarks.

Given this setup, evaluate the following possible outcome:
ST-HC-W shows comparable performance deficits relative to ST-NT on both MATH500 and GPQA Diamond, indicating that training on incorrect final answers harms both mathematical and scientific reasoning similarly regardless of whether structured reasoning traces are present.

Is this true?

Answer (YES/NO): NO